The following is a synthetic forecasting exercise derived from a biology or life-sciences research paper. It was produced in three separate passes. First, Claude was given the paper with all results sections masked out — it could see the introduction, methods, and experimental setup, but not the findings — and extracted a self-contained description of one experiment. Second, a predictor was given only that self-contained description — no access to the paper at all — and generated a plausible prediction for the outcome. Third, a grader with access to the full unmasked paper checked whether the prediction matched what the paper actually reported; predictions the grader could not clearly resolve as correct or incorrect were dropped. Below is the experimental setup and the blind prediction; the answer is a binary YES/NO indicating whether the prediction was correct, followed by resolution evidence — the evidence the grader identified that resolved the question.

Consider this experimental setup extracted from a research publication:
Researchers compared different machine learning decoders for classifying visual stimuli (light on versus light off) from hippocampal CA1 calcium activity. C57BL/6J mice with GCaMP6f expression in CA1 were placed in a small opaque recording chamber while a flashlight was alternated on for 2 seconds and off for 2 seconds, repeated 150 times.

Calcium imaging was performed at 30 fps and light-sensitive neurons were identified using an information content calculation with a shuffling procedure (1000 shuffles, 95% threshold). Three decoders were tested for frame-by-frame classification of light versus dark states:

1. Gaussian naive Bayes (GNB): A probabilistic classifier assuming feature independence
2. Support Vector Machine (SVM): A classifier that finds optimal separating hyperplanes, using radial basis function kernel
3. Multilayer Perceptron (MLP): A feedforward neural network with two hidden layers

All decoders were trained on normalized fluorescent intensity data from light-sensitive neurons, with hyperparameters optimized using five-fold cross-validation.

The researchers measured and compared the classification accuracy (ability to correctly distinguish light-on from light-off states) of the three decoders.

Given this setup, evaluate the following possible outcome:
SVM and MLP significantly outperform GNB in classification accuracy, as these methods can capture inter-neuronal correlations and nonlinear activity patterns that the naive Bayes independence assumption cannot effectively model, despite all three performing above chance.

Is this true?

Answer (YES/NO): YES